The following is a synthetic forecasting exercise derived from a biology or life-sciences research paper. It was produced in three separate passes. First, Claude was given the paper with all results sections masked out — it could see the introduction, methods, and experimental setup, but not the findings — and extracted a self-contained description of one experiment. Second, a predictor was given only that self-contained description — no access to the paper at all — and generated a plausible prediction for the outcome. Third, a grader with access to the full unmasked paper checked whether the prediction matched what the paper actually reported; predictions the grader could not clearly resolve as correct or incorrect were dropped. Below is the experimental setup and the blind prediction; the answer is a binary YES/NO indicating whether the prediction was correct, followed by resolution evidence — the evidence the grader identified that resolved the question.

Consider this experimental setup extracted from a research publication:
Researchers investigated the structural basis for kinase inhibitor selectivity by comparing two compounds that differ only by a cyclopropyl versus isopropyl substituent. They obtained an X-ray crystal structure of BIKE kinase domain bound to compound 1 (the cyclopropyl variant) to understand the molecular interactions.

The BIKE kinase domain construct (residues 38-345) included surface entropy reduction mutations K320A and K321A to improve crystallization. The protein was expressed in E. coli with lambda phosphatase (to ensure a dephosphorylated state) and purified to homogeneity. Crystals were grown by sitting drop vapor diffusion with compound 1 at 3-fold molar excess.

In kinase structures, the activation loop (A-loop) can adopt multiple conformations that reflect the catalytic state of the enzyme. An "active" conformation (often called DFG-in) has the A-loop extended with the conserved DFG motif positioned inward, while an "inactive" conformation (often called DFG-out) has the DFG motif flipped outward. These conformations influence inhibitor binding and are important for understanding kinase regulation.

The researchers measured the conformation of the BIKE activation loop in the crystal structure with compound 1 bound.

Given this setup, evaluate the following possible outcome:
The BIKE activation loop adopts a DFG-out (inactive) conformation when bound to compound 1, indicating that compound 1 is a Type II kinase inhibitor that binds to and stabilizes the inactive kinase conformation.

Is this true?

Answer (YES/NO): NO